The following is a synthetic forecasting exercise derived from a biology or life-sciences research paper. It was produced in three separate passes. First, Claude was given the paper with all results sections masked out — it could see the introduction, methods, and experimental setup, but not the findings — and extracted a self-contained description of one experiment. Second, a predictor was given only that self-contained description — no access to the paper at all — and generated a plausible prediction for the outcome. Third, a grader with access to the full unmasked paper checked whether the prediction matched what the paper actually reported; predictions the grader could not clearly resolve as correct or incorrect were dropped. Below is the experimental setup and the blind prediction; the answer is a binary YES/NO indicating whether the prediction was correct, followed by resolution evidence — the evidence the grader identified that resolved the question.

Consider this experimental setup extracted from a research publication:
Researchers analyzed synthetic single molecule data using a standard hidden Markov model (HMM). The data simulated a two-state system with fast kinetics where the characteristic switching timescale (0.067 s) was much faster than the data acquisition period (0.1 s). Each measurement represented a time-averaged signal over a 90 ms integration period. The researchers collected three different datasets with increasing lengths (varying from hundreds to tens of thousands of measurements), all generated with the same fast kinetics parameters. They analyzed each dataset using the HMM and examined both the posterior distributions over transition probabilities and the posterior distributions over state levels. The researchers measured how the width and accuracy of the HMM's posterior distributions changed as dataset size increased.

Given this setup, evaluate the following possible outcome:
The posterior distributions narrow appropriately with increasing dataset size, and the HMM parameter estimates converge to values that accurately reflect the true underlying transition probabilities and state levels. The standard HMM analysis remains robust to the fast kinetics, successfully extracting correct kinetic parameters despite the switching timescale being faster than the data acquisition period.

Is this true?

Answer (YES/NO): NO